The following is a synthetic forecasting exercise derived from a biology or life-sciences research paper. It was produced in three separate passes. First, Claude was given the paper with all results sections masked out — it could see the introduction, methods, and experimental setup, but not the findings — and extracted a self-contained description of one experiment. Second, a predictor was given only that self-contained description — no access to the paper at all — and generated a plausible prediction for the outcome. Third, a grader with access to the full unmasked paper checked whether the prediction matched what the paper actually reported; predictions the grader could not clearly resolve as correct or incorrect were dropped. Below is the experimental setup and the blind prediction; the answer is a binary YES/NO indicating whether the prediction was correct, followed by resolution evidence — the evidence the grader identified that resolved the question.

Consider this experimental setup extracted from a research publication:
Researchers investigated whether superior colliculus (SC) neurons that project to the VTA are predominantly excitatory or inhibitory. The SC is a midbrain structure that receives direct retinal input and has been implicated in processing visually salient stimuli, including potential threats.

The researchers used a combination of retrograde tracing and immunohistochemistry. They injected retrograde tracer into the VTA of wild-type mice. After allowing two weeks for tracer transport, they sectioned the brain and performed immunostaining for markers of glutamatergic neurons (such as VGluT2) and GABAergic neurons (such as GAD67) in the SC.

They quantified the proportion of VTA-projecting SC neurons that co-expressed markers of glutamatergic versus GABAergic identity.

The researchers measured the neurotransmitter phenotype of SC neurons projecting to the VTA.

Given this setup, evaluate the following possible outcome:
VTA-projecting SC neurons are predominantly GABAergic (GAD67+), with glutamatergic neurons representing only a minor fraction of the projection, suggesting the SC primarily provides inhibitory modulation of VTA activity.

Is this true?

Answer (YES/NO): NO